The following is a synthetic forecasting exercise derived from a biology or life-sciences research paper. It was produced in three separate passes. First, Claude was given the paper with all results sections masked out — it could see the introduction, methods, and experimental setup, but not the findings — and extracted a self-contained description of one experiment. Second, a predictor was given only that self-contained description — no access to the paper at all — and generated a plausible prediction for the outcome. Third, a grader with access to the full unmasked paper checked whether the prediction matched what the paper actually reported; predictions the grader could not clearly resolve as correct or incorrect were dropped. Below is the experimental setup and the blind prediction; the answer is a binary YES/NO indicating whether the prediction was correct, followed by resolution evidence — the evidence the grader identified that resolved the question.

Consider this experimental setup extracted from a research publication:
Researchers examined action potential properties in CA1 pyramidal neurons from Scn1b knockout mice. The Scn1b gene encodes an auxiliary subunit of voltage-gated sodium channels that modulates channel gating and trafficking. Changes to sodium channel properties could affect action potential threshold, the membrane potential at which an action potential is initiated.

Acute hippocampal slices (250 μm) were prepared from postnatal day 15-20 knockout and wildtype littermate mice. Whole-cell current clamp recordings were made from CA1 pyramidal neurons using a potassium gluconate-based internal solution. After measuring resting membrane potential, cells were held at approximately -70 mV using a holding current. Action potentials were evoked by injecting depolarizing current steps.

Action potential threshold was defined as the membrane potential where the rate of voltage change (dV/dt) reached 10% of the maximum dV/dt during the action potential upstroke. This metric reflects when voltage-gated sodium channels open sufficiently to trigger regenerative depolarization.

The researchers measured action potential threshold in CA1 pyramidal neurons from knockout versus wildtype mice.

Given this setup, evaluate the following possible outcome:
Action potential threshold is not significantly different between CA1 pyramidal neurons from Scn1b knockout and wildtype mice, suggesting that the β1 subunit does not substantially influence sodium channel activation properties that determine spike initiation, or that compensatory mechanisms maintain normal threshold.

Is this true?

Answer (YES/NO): YES